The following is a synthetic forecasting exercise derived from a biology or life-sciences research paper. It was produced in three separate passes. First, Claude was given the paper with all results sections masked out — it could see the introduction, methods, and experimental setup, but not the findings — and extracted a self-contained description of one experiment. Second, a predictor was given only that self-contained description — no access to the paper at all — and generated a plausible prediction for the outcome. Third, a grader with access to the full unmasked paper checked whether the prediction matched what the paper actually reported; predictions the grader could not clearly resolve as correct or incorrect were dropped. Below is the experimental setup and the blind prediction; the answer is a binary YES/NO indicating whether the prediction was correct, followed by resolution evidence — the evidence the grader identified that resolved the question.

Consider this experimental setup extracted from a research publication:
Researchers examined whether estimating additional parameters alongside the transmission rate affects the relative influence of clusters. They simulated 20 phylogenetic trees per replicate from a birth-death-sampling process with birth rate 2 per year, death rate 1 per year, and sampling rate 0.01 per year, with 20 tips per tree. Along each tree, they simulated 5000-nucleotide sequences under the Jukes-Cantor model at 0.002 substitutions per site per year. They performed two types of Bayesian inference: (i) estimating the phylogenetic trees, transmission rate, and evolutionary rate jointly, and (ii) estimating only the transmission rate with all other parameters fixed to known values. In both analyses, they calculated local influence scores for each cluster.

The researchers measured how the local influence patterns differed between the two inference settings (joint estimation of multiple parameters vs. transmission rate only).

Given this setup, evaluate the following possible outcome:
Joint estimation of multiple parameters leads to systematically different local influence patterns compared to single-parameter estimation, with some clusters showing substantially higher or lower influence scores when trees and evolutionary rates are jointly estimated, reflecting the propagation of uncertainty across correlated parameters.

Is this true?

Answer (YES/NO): YES